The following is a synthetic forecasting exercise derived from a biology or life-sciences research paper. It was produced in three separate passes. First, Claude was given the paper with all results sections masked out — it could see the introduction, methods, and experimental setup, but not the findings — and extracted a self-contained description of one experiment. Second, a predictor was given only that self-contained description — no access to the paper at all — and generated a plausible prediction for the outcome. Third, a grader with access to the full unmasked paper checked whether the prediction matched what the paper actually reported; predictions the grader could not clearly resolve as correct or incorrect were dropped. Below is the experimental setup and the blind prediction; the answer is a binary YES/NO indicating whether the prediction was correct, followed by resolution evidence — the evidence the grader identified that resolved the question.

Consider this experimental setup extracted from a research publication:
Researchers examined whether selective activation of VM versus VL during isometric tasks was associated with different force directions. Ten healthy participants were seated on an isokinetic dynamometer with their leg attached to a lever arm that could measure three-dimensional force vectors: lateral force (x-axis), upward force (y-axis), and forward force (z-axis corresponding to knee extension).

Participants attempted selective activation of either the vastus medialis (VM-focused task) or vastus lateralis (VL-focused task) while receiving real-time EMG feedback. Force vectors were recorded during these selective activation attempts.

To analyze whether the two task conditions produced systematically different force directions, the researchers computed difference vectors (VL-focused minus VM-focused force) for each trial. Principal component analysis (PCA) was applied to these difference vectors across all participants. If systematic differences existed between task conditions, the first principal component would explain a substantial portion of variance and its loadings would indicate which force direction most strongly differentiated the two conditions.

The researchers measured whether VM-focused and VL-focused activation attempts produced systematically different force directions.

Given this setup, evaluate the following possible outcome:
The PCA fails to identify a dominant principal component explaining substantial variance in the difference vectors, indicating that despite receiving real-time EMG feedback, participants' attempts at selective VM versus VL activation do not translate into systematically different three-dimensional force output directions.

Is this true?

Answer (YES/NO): NO